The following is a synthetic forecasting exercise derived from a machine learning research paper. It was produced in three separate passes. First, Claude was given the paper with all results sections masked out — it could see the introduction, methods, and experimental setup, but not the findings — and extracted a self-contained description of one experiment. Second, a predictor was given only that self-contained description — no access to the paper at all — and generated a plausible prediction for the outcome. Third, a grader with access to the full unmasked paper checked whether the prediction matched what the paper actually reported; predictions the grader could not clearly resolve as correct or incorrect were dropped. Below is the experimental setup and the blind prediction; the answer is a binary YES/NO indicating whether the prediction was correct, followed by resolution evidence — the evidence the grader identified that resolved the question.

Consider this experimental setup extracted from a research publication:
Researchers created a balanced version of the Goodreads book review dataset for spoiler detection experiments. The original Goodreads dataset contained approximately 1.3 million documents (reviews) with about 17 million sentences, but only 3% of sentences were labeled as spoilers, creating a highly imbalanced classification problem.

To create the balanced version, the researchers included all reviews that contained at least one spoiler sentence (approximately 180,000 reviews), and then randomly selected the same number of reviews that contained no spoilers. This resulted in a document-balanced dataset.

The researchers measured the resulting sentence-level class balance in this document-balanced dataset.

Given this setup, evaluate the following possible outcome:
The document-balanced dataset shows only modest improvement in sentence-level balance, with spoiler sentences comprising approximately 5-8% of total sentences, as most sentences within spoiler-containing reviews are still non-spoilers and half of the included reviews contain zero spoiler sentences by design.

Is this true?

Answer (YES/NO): NO